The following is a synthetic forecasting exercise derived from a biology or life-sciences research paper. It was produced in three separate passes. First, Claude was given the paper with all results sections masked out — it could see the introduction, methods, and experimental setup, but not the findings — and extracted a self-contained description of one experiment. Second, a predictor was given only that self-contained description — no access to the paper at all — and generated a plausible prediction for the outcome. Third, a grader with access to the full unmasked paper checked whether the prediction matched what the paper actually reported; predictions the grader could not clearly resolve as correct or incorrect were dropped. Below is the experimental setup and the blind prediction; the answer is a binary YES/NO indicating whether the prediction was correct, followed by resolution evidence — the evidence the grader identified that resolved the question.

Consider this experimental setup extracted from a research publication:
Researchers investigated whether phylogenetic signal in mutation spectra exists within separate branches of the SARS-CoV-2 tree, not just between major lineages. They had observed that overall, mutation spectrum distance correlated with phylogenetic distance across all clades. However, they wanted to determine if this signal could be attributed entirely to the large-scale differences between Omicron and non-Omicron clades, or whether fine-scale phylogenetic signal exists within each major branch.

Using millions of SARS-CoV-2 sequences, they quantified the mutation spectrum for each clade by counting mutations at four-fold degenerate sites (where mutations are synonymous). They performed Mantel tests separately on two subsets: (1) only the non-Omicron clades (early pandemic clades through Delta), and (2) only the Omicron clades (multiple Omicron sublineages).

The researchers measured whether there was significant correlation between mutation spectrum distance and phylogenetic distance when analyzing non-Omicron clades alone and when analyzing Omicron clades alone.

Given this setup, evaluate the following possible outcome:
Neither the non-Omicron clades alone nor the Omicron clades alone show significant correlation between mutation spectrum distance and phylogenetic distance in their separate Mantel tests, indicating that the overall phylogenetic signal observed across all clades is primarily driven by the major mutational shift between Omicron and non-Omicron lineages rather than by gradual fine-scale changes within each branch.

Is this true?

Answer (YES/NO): NO